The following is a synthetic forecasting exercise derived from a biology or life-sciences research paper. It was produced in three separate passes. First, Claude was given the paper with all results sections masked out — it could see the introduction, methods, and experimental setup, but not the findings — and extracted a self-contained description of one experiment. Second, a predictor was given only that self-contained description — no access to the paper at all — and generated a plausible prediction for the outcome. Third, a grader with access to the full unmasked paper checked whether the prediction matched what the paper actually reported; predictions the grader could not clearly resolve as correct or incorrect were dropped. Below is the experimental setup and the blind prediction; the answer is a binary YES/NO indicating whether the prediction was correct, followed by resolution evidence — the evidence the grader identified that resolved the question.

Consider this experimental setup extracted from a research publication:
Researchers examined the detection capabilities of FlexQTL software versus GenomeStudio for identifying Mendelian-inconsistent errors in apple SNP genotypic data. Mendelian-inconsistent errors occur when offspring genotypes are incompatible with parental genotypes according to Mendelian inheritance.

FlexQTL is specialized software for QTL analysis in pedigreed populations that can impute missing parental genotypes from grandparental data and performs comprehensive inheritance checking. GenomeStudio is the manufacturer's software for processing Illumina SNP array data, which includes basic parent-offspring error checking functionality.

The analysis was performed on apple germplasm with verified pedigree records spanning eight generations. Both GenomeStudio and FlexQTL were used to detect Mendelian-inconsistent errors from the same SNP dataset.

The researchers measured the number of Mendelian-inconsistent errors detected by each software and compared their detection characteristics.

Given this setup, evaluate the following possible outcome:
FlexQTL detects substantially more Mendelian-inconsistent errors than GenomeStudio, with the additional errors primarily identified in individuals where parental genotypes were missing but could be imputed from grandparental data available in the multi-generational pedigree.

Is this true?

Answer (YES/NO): NO